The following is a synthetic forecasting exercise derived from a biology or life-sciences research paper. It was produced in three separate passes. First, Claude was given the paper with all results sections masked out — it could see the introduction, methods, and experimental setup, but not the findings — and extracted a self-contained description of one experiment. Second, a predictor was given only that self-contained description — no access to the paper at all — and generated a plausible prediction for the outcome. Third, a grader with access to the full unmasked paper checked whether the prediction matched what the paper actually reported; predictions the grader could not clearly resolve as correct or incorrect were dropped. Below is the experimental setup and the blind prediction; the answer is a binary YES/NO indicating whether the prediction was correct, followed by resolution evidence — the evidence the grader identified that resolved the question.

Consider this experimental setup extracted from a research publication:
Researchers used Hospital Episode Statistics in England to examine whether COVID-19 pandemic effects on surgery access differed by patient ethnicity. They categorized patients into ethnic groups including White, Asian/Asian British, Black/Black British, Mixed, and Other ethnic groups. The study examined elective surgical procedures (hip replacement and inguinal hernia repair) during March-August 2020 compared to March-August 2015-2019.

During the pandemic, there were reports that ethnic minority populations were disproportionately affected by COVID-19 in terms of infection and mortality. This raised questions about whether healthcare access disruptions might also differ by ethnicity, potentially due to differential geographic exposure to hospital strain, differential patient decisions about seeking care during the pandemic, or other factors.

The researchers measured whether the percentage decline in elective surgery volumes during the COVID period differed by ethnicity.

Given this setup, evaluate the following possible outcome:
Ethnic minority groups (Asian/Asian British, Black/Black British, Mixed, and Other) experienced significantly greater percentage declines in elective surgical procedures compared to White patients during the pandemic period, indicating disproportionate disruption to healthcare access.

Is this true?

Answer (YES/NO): NO